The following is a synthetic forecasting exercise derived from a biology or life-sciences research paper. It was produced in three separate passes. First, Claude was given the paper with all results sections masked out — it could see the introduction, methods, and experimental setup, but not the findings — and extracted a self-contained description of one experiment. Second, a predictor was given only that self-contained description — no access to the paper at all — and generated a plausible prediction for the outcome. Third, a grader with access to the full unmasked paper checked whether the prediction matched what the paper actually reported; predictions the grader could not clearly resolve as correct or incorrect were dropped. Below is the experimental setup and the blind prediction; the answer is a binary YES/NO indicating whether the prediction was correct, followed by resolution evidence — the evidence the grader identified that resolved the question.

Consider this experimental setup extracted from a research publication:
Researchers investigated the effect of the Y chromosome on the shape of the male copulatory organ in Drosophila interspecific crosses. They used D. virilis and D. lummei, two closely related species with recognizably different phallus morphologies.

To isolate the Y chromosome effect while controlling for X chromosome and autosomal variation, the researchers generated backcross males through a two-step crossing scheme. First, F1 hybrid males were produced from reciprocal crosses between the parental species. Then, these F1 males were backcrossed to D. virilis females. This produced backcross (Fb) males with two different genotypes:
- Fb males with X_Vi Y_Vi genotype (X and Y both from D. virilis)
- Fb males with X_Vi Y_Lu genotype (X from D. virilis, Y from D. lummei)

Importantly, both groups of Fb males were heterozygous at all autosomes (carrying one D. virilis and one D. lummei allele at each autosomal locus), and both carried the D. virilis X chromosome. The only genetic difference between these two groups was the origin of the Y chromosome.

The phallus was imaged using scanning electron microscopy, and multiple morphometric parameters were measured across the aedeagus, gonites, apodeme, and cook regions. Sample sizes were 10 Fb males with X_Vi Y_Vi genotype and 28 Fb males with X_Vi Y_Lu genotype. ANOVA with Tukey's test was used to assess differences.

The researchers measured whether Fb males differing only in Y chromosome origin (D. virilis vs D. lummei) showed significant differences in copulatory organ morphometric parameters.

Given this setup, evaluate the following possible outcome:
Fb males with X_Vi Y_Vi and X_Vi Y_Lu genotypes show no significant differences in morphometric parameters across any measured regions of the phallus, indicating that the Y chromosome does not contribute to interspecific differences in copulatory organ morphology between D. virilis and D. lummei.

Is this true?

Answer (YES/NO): NO